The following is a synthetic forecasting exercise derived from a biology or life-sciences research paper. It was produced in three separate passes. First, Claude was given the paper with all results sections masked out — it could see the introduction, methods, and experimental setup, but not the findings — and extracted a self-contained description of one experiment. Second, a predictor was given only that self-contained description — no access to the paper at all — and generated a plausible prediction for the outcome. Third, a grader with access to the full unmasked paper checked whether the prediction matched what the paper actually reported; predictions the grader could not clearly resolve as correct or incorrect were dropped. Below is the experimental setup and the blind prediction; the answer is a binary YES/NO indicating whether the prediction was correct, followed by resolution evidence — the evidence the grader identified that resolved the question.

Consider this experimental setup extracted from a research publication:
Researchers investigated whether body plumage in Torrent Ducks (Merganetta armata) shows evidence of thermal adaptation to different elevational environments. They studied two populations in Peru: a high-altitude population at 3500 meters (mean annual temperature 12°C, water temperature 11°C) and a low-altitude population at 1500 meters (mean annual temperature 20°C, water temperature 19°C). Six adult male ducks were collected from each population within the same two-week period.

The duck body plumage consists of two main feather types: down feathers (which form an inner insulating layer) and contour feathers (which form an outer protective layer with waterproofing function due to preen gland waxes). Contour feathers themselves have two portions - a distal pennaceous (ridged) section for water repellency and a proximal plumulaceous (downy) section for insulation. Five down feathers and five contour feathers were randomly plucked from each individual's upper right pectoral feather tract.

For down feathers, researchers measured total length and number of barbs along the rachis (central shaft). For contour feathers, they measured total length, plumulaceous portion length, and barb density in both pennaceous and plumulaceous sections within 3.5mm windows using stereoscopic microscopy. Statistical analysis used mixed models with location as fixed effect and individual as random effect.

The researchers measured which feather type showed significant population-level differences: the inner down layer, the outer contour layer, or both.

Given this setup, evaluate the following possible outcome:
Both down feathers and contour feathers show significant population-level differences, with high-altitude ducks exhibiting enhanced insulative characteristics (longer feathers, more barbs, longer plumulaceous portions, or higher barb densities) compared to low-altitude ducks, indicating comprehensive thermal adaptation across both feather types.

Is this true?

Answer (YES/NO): NO